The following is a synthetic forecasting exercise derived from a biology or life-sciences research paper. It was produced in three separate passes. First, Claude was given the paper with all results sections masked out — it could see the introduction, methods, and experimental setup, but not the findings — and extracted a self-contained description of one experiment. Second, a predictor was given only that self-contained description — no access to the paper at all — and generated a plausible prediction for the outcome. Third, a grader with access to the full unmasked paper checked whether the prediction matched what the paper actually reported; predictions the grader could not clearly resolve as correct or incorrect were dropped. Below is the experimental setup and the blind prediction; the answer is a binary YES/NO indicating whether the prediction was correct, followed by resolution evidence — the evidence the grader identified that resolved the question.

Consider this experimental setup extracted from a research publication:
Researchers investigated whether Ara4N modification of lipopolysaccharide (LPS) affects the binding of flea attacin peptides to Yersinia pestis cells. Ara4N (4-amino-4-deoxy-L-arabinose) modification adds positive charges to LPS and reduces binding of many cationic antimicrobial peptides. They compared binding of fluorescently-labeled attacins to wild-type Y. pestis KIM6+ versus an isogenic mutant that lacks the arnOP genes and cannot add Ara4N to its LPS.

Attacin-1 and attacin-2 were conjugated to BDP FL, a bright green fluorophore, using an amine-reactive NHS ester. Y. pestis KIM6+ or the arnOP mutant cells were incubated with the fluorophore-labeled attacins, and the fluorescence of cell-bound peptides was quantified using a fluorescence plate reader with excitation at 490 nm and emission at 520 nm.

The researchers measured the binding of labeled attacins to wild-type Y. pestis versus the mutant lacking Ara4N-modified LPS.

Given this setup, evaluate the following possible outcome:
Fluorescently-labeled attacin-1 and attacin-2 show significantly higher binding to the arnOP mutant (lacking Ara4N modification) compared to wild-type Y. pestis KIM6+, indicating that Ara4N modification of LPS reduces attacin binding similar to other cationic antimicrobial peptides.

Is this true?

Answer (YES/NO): NO